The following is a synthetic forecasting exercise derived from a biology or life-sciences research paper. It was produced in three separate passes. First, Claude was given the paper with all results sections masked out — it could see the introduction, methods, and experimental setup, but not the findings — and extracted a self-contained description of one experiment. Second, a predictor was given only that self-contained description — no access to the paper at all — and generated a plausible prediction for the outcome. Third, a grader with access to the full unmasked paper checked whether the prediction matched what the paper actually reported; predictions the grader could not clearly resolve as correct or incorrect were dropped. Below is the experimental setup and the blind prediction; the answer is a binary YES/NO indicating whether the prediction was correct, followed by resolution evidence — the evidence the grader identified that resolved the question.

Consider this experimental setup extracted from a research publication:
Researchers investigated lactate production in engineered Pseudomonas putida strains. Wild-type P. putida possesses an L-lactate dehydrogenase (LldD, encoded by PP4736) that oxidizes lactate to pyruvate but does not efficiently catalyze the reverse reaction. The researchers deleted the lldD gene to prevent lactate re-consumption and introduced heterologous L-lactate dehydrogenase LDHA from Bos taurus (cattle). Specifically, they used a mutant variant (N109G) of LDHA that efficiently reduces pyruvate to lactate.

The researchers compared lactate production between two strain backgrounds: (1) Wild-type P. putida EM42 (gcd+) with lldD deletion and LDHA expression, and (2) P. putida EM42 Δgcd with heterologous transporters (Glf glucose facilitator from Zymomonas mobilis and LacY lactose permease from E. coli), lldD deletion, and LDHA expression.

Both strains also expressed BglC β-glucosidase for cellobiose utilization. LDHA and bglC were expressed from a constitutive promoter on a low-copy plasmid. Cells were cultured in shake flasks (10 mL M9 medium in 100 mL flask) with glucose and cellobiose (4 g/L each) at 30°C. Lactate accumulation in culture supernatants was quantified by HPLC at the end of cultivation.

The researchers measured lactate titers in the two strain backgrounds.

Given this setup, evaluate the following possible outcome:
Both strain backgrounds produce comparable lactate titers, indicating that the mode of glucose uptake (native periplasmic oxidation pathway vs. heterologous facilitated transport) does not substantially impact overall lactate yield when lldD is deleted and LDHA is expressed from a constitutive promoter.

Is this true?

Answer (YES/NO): NO